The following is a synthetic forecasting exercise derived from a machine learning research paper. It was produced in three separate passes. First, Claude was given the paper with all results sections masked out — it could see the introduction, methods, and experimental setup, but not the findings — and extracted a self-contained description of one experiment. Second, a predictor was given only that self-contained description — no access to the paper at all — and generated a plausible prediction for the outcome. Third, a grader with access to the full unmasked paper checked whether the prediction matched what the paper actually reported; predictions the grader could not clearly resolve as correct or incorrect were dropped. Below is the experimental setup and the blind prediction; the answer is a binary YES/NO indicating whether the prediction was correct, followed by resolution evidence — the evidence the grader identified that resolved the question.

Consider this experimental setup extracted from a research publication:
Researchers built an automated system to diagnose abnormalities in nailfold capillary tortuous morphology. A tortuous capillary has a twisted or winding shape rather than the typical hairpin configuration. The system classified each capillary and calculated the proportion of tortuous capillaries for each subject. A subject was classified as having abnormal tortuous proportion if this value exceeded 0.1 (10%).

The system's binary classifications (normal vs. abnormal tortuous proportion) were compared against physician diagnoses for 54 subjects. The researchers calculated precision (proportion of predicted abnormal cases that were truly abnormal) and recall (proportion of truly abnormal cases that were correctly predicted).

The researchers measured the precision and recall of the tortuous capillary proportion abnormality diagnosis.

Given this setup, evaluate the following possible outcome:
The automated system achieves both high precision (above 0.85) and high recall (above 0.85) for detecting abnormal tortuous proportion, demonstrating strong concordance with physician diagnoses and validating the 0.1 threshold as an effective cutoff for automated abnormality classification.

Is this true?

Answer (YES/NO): YES